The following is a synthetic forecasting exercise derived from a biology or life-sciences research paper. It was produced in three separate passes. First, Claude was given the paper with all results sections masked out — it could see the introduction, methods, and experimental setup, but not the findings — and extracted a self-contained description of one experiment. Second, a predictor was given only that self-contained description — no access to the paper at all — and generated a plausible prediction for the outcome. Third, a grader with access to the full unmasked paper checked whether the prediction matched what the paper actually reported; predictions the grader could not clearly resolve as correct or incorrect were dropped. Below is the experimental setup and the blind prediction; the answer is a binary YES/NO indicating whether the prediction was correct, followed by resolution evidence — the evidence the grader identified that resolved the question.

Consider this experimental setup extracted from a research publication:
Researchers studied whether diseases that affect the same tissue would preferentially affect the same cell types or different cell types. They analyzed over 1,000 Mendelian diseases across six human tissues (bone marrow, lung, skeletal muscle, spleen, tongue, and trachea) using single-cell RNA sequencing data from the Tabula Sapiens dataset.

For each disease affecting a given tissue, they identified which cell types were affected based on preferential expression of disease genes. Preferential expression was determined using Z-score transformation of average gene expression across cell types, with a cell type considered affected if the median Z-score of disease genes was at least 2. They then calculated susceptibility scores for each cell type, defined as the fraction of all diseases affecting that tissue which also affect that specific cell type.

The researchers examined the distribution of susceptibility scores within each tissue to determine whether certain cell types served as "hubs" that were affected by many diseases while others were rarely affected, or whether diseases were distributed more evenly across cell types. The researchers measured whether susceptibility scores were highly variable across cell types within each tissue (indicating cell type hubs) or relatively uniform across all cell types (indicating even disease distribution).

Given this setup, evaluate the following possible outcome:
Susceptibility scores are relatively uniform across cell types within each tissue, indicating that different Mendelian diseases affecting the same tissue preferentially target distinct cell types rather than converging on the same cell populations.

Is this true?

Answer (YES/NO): NO